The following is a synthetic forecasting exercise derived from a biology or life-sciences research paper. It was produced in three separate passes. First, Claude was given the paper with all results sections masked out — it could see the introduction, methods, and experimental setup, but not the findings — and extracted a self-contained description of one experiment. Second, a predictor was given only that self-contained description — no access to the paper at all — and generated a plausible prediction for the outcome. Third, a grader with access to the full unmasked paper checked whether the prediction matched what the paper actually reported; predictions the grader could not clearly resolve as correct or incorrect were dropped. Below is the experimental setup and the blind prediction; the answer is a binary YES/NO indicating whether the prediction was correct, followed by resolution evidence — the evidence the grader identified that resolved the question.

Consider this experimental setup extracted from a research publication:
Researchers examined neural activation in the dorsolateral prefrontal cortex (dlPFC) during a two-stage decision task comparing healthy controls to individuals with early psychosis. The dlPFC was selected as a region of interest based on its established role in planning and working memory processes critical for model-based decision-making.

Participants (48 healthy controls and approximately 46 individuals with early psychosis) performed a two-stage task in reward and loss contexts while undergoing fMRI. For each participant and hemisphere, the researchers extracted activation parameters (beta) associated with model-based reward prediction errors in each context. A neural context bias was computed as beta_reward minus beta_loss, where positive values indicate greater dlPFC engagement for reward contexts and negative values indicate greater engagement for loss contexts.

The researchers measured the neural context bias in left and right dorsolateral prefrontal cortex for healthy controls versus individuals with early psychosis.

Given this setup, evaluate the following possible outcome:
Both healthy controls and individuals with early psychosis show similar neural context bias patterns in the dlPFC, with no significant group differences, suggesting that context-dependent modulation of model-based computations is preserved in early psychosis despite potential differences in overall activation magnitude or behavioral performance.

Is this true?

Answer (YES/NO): NO